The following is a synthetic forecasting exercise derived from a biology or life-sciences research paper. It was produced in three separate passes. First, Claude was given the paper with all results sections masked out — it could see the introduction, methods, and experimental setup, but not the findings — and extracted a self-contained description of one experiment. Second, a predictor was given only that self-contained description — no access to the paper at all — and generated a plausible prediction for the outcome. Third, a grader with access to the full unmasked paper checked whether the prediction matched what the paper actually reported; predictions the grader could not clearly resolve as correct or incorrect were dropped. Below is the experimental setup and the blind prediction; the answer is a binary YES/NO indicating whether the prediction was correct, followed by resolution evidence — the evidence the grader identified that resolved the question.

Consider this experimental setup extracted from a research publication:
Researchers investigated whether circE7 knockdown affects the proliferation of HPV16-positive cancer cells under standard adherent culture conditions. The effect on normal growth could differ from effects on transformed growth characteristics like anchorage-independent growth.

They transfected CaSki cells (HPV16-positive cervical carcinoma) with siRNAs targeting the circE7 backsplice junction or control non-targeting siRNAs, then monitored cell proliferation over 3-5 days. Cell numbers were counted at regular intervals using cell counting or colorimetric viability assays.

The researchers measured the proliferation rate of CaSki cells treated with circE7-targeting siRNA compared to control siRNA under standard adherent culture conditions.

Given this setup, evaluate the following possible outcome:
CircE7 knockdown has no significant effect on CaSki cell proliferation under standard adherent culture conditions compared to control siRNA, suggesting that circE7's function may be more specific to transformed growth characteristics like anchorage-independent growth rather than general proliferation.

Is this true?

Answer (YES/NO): NO